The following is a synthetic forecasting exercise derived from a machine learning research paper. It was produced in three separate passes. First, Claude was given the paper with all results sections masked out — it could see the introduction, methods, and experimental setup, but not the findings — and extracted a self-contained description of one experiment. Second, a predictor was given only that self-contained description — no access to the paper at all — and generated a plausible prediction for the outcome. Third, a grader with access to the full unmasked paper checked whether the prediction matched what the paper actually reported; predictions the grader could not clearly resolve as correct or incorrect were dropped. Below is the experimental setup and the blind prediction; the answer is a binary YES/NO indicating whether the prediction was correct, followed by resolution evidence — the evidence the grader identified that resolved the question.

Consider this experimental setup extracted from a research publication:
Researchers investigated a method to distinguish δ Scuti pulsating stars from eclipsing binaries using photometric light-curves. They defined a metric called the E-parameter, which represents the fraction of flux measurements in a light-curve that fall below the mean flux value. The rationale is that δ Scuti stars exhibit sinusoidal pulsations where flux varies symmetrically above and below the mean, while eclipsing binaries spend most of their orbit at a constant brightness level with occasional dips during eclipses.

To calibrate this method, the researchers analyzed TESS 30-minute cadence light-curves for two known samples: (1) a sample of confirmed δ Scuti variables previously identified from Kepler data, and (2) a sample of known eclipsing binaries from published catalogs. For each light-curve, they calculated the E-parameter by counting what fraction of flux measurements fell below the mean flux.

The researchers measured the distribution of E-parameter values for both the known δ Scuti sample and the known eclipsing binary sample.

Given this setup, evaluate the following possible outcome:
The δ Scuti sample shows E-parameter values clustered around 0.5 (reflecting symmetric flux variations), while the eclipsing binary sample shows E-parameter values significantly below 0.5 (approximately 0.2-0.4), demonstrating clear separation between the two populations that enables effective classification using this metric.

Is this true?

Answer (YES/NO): NO